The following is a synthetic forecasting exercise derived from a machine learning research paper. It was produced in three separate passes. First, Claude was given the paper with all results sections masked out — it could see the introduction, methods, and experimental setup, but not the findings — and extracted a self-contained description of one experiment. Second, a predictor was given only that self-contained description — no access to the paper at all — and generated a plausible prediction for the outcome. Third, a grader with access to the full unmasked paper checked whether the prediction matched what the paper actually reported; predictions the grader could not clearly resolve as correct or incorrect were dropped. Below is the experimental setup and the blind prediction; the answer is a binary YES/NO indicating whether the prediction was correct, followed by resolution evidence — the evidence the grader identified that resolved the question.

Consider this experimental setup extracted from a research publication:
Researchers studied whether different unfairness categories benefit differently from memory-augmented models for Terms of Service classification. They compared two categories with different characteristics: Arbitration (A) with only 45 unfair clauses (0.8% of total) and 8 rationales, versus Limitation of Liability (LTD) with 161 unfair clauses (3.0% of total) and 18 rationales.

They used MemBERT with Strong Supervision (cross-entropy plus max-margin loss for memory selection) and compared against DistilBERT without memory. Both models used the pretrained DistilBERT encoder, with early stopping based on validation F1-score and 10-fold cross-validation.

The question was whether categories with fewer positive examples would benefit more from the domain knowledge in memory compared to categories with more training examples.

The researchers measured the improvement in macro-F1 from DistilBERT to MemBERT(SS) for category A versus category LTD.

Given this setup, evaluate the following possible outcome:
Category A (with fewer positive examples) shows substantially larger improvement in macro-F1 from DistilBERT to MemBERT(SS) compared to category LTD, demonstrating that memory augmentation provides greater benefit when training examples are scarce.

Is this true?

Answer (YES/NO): YES